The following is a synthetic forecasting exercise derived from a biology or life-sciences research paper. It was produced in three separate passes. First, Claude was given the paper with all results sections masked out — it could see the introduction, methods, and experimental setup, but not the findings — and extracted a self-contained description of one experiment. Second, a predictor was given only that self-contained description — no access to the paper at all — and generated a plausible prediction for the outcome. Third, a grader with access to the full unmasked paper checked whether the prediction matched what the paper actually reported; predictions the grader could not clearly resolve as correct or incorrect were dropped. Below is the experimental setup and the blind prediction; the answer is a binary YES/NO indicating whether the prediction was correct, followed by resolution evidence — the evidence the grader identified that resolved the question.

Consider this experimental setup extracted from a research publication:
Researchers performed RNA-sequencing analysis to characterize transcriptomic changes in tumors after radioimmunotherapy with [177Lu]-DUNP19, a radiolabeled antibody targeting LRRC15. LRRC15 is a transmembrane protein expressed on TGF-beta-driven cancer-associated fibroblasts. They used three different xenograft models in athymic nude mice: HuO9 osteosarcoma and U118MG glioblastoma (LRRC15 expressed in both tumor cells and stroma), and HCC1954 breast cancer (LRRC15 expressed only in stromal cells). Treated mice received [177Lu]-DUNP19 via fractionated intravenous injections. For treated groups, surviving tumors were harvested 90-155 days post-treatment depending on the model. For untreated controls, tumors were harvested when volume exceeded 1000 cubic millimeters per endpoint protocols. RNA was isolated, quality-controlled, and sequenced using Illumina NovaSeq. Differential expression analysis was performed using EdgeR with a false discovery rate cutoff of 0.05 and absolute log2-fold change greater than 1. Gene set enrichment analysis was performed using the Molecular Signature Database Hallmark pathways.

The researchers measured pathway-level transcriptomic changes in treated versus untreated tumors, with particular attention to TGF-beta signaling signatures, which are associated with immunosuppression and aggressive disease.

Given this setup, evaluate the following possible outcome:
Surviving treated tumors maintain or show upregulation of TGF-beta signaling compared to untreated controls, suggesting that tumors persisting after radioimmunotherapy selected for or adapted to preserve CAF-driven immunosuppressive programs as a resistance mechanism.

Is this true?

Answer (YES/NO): NO